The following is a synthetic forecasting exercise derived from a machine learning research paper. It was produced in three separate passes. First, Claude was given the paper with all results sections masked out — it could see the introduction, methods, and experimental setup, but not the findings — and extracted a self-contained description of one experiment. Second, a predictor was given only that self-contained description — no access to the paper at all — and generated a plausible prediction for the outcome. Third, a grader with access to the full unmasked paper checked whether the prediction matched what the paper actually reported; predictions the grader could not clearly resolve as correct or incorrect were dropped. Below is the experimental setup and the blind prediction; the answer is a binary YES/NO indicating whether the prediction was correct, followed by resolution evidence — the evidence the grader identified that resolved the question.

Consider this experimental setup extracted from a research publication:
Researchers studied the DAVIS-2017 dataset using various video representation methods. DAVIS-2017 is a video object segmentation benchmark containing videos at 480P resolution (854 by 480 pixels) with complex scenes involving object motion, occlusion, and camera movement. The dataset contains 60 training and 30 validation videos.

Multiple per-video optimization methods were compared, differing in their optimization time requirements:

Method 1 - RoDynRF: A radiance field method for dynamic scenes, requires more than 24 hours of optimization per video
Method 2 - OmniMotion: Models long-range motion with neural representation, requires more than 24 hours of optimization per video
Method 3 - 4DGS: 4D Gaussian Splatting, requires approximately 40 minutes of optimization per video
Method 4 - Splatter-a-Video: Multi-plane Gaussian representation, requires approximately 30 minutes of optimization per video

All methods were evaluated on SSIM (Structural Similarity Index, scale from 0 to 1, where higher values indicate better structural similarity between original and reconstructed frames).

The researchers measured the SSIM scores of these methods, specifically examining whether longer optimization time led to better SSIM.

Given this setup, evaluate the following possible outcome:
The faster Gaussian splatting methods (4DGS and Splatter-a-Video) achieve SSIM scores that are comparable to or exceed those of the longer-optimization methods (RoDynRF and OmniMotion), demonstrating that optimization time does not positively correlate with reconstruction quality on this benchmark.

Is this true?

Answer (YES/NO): NO